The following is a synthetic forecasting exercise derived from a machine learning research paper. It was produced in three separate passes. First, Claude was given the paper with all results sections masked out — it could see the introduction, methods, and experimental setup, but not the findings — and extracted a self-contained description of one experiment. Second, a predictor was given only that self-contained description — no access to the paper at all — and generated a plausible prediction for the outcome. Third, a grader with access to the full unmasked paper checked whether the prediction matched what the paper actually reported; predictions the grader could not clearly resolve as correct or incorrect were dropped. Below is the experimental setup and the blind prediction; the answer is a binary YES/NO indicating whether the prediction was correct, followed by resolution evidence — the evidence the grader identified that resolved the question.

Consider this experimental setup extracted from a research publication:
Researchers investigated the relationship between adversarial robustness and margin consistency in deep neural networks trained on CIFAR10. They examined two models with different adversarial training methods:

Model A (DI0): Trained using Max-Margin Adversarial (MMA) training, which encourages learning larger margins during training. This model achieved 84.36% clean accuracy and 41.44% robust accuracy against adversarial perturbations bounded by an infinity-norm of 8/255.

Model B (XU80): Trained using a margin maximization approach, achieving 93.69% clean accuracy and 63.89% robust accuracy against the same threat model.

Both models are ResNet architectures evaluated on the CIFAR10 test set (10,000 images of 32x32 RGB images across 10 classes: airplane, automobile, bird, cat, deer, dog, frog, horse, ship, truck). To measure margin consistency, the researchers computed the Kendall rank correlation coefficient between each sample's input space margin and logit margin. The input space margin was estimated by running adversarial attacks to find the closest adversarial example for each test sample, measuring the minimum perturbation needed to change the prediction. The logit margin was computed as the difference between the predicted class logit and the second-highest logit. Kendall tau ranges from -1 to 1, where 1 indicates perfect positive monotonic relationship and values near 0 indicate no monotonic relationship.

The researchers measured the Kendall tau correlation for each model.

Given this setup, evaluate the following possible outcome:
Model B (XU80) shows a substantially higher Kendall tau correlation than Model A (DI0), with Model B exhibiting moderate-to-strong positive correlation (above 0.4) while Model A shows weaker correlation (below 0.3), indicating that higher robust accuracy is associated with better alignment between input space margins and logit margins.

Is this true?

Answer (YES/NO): NO